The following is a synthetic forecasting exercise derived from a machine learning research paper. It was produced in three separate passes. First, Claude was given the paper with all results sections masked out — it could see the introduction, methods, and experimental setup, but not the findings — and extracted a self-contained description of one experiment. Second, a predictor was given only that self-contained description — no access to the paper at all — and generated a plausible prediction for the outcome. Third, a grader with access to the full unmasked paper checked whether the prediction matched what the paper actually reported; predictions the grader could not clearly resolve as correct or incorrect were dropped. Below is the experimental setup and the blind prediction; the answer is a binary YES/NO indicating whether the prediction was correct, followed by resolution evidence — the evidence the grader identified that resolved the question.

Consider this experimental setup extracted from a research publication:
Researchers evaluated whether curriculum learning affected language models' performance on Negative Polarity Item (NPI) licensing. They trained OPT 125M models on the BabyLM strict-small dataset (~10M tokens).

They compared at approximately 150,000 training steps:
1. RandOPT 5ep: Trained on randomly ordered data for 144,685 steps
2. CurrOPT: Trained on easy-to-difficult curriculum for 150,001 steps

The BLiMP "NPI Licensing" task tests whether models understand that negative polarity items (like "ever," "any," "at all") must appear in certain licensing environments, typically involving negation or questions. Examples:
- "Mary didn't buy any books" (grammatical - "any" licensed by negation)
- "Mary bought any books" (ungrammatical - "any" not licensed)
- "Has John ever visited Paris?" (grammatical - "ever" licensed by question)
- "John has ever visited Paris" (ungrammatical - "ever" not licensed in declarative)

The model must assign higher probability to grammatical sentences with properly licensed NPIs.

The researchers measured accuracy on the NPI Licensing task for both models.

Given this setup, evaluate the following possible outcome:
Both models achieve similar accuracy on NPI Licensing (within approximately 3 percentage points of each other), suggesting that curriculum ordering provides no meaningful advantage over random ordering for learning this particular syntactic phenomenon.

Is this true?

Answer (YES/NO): NO